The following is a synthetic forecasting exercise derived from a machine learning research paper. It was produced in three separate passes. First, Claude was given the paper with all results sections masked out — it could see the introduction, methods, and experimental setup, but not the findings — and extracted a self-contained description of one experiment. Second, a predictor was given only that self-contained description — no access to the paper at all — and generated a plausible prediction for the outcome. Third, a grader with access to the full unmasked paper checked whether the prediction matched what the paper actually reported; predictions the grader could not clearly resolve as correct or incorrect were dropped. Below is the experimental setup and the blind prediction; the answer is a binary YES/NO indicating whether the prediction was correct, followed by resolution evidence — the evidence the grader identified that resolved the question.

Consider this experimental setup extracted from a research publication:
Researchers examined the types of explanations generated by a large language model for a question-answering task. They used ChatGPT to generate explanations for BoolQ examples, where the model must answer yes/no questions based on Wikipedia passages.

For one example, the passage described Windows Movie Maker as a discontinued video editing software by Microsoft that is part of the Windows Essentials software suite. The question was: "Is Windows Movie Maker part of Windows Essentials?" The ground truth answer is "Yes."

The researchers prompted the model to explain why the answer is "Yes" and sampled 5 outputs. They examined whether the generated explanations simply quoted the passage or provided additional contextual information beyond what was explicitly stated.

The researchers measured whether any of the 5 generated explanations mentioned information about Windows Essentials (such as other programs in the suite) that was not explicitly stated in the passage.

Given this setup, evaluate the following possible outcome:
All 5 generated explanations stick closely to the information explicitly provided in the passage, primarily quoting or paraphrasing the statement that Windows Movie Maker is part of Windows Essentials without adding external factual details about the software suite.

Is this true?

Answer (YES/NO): NO